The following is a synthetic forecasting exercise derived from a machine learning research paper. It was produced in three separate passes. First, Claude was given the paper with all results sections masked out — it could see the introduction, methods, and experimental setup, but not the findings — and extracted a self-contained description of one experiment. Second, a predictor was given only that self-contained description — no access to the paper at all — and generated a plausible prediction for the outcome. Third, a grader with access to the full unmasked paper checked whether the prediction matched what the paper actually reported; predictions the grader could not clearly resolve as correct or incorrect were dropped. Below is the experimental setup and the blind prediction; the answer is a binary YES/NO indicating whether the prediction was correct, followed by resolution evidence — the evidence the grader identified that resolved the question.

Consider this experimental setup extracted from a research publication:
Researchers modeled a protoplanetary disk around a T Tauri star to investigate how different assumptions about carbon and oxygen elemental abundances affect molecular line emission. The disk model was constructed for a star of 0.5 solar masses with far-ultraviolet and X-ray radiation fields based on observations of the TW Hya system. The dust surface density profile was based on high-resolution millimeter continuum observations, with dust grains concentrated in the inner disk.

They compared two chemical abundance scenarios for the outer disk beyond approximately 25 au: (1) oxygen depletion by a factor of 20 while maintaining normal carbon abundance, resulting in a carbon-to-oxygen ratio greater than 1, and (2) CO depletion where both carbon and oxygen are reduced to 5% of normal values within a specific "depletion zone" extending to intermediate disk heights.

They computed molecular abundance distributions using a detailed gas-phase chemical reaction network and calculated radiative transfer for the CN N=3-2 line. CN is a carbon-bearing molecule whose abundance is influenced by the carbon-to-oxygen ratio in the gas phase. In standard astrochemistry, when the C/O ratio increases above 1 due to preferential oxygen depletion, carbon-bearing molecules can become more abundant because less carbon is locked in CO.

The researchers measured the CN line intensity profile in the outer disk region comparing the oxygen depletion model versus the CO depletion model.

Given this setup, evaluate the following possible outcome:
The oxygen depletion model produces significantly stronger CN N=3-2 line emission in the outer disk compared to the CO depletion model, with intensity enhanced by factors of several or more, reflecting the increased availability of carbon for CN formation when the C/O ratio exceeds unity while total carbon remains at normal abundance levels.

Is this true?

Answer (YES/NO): NO